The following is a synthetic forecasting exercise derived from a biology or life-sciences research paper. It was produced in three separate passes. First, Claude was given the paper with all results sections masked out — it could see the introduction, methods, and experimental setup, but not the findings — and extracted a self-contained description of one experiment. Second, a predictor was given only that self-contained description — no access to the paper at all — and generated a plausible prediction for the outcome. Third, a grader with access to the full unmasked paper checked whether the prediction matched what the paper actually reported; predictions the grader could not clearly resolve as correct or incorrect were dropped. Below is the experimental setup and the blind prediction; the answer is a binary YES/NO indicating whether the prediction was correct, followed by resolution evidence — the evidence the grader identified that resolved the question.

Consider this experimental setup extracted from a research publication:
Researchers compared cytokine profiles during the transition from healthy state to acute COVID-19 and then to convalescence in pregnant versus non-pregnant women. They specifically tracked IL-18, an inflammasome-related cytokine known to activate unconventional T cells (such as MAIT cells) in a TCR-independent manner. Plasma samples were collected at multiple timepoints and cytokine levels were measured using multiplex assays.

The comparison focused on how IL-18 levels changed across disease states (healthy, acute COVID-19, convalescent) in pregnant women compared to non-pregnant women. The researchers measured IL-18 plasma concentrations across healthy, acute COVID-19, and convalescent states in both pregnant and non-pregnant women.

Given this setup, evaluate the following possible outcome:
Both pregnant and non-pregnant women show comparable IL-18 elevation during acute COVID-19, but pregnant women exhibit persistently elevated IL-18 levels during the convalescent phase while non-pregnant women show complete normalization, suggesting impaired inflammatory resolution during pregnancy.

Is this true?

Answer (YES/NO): NO